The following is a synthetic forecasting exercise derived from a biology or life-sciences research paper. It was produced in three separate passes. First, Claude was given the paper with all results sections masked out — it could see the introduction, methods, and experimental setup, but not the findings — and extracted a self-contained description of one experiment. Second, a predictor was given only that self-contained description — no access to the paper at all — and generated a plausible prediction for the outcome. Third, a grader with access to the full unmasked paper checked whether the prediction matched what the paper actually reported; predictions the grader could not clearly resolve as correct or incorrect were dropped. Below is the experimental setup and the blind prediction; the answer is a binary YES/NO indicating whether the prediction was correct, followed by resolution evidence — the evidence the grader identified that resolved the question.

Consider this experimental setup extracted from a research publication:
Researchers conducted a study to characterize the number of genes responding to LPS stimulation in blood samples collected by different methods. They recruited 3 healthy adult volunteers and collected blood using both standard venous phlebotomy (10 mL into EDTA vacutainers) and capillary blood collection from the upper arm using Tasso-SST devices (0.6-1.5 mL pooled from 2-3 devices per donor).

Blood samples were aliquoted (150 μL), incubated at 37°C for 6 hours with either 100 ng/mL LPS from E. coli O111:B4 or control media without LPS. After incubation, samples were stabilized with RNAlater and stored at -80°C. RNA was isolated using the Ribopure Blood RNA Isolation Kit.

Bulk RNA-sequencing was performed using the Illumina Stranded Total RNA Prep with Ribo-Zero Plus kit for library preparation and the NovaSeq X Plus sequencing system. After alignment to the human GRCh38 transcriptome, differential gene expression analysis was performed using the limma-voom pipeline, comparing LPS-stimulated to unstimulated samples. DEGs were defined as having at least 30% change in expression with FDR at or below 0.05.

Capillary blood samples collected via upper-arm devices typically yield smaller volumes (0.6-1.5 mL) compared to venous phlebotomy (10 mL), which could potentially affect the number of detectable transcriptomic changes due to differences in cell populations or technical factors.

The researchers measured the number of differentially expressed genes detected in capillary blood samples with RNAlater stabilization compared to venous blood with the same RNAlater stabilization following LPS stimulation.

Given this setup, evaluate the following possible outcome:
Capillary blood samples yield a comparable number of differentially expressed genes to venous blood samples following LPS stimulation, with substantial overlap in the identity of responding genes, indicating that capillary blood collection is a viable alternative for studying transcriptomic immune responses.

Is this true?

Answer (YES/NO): YES